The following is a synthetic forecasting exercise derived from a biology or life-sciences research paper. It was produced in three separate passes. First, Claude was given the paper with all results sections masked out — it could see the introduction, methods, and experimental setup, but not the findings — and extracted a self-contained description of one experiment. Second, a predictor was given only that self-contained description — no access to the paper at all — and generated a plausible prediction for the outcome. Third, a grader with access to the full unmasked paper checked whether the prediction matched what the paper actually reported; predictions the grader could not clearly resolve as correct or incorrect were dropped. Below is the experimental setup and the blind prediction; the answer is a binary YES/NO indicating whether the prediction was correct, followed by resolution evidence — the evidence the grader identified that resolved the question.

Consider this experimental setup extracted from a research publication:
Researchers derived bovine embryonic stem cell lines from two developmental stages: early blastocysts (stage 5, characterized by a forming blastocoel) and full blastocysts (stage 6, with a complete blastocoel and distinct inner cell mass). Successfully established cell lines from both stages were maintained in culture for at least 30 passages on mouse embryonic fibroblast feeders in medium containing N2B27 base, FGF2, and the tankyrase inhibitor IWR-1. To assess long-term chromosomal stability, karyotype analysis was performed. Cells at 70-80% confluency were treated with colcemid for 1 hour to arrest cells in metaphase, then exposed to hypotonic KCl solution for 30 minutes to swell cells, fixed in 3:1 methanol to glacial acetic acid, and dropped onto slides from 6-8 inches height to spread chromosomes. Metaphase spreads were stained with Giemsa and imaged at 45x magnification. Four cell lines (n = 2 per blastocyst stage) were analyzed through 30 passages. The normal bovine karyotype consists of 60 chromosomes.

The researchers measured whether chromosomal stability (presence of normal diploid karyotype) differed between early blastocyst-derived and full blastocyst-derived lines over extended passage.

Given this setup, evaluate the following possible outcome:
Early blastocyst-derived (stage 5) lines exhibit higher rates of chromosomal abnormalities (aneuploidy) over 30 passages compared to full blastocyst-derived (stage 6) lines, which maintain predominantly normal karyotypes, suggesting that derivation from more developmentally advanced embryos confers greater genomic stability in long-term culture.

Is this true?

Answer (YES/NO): NO